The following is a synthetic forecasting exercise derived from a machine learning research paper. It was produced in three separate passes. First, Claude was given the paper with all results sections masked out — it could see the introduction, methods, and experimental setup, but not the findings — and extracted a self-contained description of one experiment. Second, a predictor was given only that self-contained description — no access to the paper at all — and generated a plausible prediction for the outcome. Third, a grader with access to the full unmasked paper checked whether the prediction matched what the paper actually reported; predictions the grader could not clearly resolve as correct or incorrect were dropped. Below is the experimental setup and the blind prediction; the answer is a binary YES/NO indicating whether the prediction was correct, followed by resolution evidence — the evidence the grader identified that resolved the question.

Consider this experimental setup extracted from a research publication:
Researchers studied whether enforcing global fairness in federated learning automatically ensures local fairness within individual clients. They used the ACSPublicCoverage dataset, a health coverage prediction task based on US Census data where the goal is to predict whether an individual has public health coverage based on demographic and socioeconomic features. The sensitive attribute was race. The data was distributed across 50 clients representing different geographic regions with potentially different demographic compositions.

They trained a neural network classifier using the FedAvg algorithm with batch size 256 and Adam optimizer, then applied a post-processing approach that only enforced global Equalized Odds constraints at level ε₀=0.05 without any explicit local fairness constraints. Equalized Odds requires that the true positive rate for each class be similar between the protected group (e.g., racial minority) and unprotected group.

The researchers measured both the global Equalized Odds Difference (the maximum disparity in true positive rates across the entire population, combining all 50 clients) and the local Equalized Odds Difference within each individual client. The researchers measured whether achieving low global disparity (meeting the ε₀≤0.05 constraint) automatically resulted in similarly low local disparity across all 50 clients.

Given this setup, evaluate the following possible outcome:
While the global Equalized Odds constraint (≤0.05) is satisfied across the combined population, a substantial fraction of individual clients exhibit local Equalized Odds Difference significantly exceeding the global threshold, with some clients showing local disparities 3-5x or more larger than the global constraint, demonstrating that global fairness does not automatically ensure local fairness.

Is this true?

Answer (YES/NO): YES